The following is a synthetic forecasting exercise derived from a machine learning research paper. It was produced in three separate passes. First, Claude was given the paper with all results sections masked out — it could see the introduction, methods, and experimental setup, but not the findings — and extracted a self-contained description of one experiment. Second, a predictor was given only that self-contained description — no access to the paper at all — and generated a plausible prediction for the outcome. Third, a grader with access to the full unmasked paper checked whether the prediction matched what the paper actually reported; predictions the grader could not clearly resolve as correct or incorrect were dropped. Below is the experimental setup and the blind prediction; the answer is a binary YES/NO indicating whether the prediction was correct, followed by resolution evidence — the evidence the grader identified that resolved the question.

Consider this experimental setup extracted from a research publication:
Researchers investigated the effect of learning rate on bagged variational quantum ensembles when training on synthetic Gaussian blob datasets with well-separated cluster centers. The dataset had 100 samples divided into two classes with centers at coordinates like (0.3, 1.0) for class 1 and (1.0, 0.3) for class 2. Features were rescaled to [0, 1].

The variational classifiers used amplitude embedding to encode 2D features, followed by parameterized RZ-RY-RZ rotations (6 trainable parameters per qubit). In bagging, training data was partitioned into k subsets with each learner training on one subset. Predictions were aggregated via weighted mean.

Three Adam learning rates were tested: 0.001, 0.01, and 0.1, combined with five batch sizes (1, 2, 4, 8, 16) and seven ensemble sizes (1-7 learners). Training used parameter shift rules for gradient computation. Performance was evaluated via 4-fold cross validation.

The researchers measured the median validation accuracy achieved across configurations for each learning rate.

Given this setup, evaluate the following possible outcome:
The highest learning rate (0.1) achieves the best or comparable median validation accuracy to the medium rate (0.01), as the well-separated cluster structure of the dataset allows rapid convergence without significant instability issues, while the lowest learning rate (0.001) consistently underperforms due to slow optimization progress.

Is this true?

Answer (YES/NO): YES